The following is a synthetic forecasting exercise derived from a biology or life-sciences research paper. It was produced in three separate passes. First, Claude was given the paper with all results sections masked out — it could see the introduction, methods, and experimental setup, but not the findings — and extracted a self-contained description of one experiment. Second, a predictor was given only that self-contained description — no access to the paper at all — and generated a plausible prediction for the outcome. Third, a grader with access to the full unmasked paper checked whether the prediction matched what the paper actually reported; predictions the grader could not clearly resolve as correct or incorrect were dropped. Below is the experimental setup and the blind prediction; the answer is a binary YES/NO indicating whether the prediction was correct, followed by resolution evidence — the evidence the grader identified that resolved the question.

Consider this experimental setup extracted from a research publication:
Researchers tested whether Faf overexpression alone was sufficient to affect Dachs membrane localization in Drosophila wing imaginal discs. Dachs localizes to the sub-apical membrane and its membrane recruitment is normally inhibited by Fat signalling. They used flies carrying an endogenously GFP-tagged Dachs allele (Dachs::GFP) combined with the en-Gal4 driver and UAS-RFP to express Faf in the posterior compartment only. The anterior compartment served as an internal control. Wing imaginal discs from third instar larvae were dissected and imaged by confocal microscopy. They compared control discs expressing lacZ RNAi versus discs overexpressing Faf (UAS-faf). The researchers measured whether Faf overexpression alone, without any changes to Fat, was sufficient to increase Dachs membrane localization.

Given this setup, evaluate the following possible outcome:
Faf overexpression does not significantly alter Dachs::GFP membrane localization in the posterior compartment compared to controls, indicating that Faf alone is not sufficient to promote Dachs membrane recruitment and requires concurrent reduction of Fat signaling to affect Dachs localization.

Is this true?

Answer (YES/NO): NO